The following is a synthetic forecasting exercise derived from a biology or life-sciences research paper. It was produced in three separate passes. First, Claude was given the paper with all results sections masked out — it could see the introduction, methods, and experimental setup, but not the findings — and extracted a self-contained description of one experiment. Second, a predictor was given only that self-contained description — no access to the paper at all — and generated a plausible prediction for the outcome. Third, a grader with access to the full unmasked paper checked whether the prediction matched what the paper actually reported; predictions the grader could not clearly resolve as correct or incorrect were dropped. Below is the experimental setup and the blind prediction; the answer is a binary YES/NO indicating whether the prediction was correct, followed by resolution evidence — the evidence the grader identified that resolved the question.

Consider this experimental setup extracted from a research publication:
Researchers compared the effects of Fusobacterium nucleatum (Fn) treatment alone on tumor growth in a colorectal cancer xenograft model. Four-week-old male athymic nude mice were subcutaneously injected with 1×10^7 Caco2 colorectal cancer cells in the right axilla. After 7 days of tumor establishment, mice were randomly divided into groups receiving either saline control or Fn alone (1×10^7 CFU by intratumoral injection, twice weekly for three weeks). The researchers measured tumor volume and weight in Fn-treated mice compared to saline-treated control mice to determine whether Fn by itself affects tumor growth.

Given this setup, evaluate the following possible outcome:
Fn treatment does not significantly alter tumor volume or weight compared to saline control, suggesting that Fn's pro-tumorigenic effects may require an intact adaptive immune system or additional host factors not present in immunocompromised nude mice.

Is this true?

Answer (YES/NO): YES